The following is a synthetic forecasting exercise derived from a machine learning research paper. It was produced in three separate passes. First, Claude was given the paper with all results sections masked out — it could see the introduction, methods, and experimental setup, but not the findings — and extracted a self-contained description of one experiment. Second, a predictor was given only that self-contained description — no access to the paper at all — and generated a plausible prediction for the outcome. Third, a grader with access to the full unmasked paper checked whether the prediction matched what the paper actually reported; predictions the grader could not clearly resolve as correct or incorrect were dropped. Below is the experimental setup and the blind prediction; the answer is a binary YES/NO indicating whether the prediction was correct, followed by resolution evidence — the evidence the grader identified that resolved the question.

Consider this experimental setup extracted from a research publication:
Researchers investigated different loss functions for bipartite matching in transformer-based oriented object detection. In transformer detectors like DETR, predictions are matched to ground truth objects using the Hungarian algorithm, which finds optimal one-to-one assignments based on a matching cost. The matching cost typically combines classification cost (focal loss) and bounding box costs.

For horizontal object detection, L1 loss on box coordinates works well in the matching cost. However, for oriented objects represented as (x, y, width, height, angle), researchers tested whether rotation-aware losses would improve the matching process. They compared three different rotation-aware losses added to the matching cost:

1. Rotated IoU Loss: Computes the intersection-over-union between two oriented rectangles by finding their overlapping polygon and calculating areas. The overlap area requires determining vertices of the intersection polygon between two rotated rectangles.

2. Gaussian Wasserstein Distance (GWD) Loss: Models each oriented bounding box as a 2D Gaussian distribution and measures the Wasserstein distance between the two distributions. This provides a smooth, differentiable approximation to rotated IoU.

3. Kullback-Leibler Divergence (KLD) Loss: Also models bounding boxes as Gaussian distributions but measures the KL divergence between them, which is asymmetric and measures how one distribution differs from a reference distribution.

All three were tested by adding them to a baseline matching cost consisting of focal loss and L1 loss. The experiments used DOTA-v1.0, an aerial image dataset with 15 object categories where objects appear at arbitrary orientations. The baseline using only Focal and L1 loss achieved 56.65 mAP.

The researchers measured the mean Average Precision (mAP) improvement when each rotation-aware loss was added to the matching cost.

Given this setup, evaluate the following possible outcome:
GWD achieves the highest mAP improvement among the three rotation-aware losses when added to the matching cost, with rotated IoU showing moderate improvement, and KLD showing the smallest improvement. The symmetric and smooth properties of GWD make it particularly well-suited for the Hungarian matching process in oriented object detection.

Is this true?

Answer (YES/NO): NO